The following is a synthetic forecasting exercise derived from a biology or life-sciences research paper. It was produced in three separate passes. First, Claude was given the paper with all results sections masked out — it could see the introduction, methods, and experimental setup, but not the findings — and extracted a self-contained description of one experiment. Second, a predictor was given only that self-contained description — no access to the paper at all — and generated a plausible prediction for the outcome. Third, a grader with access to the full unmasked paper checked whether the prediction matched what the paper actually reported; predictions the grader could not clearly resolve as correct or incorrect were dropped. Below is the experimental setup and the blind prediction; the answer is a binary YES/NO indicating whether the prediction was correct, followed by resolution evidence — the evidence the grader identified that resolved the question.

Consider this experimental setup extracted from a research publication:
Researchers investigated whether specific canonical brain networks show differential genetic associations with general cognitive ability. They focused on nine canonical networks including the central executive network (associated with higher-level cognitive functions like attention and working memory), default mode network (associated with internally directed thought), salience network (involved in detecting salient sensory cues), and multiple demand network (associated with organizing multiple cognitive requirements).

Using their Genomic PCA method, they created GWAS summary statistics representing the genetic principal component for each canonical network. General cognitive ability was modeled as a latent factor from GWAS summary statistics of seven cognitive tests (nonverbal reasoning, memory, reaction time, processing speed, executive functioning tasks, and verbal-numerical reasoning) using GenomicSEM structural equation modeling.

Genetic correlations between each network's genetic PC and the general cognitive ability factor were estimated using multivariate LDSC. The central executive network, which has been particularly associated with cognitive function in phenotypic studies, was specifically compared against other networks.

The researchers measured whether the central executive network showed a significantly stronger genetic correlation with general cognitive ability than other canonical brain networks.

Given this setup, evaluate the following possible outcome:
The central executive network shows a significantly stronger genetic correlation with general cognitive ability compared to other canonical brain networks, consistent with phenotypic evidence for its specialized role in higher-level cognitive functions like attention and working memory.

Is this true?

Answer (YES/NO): NO